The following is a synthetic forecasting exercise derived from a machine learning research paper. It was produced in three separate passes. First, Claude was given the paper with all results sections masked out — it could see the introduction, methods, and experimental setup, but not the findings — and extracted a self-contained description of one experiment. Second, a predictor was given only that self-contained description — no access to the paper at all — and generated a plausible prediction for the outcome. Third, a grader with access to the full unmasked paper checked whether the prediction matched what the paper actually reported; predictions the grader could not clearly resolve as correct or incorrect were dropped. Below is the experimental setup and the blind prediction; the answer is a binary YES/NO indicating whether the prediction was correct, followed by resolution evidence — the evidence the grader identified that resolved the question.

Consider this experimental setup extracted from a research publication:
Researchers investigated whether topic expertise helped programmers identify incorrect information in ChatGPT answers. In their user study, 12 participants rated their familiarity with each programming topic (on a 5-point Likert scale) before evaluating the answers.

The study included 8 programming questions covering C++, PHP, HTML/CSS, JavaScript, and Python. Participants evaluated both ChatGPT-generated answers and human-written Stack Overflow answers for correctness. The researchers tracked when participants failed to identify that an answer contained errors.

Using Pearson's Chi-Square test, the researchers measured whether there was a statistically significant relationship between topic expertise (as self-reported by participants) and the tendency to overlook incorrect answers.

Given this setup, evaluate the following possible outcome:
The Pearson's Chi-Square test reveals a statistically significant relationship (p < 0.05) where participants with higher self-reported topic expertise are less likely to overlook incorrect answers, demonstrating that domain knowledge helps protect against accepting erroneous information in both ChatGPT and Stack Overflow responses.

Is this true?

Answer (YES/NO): NO